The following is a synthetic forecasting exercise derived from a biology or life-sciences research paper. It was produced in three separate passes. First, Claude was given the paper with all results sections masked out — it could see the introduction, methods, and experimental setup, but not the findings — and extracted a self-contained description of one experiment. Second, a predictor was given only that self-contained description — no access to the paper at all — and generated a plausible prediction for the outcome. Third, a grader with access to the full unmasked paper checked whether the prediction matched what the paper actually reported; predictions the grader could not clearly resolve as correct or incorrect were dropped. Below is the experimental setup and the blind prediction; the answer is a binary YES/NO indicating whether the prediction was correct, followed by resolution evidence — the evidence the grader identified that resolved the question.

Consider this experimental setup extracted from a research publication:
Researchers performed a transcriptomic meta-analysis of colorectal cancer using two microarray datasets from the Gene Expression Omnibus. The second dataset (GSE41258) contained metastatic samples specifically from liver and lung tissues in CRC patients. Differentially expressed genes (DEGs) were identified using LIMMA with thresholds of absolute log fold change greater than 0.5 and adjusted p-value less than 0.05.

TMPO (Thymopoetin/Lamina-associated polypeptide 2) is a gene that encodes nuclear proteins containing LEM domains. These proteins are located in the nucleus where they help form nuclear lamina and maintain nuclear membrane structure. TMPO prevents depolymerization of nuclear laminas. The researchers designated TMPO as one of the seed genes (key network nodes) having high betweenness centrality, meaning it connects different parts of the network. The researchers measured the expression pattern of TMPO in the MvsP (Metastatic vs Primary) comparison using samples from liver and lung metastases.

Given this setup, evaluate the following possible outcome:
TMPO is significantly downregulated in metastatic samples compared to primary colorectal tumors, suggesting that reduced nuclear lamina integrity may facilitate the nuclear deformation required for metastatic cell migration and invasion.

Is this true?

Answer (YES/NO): YES